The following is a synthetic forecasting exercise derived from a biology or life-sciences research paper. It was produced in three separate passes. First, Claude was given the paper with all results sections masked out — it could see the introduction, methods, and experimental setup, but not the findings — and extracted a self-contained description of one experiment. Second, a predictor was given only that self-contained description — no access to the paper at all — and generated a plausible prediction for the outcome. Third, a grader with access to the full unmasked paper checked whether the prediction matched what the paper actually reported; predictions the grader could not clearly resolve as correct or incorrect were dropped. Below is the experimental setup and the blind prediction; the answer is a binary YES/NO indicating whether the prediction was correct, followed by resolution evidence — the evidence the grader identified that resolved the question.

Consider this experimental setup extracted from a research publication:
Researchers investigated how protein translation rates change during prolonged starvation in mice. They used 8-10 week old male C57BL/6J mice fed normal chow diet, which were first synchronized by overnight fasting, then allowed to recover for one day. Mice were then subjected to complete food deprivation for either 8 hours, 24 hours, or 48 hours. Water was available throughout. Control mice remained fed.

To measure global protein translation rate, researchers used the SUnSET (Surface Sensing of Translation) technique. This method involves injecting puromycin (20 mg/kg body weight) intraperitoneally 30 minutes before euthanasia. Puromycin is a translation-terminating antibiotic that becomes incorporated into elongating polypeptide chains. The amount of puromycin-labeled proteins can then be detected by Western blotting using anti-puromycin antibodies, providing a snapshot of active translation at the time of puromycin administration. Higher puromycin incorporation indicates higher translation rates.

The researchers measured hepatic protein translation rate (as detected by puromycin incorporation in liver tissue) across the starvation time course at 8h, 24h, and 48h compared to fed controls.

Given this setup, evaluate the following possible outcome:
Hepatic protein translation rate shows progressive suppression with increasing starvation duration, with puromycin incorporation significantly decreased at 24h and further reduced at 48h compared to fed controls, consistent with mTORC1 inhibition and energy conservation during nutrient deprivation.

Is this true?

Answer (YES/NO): NO